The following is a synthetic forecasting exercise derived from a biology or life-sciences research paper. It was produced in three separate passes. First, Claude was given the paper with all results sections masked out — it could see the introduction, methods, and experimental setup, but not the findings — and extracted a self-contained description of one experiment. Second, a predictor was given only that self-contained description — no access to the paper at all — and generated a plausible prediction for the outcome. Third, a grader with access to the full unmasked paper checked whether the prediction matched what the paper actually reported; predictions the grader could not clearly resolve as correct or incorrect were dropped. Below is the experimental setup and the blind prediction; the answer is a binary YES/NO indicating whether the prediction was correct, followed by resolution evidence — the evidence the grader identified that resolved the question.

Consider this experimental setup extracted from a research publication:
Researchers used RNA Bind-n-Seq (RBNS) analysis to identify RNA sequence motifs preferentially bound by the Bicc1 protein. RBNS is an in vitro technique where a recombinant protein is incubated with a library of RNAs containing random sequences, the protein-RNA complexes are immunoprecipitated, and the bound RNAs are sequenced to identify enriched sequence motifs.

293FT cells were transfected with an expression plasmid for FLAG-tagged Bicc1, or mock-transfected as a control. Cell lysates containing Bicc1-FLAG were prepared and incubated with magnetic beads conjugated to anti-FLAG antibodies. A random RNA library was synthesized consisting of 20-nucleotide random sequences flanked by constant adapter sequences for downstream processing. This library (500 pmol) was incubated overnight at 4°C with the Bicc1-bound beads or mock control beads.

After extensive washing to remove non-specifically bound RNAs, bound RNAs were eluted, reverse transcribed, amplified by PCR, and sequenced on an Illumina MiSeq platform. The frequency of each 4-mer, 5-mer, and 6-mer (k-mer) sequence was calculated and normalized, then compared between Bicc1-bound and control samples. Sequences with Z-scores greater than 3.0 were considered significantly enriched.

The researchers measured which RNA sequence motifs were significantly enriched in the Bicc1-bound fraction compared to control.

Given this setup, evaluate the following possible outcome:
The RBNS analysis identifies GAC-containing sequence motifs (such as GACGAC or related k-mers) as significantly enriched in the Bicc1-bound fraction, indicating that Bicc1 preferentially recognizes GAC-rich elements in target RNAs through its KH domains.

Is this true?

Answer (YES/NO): YES